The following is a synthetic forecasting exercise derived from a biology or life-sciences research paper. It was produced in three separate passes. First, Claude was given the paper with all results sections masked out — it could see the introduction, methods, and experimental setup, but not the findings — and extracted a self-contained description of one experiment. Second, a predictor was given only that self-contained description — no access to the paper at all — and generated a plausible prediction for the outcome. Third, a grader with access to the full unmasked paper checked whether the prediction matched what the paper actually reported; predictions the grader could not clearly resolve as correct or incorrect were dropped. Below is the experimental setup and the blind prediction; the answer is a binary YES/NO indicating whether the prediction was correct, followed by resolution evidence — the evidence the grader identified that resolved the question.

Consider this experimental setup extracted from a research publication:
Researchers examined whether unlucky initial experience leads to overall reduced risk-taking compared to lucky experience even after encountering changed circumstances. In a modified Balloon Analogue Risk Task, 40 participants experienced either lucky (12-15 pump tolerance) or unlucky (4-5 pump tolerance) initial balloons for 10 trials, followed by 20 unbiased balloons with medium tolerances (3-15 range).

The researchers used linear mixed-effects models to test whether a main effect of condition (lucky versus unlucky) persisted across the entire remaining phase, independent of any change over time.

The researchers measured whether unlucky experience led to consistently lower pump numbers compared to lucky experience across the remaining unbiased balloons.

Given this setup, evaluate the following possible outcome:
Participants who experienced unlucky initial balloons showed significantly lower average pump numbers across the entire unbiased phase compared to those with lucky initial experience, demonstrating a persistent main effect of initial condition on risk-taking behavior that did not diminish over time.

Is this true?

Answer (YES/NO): NO